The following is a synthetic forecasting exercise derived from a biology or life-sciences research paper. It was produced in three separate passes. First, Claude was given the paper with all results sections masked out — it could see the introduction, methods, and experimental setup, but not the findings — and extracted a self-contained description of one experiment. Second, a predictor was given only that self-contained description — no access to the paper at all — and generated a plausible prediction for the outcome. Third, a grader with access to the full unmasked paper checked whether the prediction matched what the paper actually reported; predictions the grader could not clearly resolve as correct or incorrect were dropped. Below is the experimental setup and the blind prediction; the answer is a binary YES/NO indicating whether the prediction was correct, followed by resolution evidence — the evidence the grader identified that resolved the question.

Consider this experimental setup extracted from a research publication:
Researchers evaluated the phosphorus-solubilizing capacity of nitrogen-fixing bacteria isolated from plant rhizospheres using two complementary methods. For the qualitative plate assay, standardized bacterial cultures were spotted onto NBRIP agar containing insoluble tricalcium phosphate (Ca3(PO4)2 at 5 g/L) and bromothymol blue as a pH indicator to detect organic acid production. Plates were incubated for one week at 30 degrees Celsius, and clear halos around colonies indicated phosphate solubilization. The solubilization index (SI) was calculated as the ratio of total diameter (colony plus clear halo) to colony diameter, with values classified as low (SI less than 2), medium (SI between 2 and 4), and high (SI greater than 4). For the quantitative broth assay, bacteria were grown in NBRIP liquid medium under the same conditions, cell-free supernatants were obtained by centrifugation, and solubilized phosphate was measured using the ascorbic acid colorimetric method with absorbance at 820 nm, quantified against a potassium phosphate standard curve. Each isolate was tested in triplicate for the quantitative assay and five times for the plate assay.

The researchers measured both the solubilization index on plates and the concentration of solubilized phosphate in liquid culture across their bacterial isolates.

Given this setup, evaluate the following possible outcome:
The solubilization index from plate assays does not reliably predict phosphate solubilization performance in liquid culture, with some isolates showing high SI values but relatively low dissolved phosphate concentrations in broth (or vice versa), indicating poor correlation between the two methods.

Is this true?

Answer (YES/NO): YES